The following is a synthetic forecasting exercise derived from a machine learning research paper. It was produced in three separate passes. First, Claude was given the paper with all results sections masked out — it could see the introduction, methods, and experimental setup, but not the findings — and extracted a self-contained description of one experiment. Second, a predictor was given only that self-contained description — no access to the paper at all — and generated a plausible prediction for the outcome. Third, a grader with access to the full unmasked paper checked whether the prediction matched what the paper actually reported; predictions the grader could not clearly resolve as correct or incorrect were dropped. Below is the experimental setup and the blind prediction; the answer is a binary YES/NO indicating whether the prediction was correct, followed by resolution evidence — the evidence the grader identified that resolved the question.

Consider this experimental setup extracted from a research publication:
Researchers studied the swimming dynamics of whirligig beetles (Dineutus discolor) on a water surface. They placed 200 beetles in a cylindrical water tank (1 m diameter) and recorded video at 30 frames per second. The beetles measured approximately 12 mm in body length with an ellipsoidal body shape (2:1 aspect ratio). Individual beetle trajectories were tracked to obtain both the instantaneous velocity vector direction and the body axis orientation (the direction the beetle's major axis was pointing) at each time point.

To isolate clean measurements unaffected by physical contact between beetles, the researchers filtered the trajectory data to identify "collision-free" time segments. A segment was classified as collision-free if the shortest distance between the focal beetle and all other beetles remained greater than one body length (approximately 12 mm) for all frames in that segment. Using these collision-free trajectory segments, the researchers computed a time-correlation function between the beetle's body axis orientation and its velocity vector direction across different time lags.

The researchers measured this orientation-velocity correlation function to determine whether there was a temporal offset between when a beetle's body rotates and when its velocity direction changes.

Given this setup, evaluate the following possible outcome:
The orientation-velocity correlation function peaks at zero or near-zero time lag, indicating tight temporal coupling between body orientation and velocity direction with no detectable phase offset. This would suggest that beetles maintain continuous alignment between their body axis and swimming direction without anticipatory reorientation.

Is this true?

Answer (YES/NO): NO